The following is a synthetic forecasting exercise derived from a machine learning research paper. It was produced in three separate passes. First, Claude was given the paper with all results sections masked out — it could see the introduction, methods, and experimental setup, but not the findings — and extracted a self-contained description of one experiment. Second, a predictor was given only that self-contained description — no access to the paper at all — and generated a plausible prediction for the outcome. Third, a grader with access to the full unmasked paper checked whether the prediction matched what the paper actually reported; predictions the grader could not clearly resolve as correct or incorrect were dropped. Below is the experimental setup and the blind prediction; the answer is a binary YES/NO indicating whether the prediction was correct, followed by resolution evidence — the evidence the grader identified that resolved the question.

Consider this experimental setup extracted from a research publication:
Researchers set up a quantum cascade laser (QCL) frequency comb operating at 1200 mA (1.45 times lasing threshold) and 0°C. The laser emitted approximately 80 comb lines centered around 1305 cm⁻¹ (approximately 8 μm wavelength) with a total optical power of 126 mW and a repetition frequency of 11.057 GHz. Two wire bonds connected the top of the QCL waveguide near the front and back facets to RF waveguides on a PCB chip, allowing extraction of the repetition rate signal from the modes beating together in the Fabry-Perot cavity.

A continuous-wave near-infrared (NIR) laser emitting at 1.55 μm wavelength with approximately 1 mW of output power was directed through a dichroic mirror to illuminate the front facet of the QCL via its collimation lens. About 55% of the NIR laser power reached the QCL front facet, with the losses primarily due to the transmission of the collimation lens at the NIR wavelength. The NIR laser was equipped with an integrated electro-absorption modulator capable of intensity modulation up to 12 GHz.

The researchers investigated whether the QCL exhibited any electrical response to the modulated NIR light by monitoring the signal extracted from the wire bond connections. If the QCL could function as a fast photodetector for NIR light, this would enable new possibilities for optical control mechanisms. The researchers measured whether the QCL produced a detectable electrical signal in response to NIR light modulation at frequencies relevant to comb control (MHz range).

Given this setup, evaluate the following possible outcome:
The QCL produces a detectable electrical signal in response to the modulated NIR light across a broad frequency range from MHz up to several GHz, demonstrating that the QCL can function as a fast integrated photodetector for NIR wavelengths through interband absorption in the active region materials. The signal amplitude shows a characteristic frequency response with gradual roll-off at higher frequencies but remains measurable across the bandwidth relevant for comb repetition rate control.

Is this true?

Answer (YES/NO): YES